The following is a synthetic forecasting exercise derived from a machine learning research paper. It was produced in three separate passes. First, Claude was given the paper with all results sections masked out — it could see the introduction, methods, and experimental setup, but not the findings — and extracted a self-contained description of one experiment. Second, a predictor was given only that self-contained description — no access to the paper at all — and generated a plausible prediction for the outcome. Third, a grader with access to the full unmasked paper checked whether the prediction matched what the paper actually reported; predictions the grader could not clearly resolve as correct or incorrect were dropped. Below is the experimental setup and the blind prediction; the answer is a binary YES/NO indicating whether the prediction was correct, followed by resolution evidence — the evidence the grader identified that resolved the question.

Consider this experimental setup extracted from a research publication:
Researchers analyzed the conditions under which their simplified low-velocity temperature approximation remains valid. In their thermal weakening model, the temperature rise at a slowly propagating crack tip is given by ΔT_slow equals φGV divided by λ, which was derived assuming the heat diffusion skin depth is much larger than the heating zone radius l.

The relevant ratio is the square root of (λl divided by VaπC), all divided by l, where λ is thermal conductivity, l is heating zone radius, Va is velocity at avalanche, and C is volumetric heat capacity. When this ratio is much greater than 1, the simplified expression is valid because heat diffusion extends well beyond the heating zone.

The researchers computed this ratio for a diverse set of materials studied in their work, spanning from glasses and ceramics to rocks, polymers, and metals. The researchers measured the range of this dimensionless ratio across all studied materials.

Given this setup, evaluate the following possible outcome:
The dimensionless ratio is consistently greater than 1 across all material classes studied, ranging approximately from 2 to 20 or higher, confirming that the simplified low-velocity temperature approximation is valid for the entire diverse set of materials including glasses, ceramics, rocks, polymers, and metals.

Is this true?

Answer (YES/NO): NO